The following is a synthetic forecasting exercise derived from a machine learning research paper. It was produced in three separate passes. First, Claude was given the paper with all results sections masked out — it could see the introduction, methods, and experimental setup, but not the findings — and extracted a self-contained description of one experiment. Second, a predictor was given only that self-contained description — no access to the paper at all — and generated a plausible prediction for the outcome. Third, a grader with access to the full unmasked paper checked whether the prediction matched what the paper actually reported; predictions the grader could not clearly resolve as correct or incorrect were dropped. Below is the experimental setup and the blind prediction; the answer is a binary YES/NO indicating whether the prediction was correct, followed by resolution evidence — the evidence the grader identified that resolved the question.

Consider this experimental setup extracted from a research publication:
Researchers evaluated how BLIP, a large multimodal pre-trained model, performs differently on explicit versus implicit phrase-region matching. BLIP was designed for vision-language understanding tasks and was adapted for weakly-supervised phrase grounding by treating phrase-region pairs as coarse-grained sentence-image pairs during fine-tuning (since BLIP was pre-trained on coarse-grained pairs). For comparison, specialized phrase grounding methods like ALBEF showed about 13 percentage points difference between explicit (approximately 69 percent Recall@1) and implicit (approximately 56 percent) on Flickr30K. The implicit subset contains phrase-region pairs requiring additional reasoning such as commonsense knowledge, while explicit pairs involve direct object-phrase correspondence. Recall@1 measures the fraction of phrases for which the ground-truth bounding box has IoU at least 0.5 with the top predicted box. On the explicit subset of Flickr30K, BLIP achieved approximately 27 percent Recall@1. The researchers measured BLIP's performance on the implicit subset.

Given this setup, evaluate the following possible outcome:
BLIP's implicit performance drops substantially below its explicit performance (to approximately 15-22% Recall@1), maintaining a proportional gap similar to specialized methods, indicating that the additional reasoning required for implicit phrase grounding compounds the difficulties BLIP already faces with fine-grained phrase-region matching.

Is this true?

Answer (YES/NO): YES